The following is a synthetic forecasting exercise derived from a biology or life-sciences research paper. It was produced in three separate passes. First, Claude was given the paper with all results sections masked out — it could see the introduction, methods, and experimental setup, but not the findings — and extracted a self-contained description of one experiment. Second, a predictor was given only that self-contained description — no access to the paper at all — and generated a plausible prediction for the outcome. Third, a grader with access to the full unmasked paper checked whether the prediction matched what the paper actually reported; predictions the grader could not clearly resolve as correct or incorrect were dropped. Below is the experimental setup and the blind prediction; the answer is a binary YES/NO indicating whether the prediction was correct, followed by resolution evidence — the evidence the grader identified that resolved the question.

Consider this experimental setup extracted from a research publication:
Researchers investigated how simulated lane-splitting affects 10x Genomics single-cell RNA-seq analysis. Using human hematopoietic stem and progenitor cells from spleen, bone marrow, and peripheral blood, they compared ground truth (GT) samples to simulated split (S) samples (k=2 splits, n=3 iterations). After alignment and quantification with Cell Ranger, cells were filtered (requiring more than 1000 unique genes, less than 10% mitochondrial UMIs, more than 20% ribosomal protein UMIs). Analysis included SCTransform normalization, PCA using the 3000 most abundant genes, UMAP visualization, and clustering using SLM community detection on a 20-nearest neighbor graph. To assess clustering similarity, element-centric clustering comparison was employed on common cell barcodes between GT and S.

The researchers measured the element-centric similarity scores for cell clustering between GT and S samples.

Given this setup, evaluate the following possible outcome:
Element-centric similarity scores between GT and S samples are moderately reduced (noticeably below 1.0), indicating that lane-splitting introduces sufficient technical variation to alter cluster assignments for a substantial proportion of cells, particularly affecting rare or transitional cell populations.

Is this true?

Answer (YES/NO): NO